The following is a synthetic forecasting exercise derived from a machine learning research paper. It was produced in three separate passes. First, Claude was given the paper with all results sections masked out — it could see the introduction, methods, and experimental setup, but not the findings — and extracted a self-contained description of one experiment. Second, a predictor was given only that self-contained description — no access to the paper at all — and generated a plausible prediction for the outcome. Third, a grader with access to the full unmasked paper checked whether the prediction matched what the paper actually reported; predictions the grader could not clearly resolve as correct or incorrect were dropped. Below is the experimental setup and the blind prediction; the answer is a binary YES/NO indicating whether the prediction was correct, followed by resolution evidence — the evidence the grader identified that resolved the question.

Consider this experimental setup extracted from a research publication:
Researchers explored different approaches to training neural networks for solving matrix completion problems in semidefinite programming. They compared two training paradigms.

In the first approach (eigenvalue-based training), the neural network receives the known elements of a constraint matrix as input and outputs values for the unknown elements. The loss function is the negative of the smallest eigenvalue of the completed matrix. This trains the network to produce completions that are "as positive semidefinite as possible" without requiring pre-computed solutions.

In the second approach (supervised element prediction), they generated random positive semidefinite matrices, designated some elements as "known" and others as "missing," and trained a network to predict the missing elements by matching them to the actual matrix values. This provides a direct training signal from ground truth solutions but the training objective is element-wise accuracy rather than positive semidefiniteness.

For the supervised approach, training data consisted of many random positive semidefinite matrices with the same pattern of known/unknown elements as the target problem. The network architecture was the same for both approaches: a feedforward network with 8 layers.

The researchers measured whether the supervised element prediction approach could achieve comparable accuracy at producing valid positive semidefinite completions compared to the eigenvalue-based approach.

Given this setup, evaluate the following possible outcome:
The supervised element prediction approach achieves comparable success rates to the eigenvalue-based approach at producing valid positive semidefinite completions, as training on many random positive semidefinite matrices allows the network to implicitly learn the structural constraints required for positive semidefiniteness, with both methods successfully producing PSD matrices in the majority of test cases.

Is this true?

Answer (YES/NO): NO